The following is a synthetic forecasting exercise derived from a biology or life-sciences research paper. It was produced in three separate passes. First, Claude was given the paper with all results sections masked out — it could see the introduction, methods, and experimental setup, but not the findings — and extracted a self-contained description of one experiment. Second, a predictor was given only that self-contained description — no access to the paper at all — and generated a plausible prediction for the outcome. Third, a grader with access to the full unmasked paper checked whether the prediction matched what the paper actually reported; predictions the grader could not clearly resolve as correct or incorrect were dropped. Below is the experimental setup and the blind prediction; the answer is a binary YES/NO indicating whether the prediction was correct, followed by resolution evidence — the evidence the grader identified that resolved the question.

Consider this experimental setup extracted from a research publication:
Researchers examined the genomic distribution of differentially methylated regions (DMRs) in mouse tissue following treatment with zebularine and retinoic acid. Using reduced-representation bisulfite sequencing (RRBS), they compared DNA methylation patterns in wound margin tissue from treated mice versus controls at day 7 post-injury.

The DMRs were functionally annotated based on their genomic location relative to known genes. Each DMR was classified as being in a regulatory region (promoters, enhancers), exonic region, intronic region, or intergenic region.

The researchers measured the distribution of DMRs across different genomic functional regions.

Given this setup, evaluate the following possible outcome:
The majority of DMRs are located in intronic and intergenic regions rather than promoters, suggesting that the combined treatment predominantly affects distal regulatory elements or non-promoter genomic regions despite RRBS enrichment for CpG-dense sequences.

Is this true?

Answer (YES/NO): YES